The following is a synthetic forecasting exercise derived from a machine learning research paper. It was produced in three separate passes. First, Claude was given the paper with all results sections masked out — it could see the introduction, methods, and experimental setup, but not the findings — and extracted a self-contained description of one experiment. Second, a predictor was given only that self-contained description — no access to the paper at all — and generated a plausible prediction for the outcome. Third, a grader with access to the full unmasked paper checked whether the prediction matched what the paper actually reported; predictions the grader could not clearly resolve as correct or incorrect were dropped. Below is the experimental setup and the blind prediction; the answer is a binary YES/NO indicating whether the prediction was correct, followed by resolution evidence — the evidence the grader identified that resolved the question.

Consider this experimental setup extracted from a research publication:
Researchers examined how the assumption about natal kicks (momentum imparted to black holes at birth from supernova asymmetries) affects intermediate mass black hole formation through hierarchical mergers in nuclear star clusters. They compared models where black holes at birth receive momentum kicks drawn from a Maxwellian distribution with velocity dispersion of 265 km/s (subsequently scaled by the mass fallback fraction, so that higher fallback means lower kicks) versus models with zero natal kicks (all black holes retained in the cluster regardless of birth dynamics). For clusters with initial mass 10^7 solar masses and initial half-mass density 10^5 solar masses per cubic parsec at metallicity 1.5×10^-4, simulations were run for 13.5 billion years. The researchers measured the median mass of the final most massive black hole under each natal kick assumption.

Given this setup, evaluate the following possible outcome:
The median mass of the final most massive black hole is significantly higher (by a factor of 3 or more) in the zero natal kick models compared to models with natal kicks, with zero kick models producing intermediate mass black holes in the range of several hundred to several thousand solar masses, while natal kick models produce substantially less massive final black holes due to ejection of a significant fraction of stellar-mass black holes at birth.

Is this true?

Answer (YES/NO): NO